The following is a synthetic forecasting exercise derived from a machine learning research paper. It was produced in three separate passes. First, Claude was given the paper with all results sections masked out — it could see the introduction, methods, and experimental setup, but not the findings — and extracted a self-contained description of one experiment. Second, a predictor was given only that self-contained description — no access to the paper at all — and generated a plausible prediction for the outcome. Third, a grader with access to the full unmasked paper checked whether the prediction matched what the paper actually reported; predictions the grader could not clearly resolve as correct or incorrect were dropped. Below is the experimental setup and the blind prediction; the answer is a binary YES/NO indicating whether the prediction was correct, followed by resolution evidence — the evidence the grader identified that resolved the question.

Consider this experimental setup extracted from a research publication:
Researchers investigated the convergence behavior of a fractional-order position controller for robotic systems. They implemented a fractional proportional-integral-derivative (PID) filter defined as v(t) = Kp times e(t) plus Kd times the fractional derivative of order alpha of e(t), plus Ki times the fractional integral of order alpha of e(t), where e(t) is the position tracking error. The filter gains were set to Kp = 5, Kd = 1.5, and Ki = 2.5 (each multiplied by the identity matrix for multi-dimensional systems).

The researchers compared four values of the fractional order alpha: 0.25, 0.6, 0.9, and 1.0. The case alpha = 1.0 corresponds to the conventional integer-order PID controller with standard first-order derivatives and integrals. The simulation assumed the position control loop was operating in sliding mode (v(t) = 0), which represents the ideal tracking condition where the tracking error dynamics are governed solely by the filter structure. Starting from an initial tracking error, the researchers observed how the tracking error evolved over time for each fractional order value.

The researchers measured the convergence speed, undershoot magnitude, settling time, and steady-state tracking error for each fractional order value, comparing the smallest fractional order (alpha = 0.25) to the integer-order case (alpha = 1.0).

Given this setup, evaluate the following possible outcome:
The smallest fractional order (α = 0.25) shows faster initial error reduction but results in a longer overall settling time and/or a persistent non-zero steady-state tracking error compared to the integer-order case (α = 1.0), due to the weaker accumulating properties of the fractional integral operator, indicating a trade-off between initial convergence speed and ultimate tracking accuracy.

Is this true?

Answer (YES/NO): NO